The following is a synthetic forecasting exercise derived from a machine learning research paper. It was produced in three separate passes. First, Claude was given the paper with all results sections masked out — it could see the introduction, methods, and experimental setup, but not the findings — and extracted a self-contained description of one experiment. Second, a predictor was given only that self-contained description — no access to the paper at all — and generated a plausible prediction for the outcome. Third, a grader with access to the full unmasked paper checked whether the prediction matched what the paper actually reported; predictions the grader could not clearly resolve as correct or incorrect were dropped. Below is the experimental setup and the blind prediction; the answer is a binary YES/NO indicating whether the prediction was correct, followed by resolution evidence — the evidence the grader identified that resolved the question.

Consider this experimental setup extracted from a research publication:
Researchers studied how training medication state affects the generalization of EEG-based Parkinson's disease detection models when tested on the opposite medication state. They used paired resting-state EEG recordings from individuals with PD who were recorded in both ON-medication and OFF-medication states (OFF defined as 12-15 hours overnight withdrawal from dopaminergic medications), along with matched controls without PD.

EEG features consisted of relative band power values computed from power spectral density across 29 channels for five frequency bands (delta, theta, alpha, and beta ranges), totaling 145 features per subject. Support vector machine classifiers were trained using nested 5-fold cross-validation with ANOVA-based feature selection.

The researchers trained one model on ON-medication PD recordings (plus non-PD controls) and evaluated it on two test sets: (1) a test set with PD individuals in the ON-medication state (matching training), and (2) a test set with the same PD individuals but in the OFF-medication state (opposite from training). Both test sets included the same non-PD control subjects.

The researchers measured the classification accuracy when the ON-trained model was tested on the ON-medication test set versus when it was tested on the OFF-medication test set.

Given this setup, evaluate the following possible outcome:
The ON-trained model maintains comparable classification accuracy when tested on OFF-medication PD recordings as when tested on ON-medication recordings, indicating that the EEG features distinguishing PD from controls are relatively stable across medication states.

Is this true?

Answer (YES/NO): NO